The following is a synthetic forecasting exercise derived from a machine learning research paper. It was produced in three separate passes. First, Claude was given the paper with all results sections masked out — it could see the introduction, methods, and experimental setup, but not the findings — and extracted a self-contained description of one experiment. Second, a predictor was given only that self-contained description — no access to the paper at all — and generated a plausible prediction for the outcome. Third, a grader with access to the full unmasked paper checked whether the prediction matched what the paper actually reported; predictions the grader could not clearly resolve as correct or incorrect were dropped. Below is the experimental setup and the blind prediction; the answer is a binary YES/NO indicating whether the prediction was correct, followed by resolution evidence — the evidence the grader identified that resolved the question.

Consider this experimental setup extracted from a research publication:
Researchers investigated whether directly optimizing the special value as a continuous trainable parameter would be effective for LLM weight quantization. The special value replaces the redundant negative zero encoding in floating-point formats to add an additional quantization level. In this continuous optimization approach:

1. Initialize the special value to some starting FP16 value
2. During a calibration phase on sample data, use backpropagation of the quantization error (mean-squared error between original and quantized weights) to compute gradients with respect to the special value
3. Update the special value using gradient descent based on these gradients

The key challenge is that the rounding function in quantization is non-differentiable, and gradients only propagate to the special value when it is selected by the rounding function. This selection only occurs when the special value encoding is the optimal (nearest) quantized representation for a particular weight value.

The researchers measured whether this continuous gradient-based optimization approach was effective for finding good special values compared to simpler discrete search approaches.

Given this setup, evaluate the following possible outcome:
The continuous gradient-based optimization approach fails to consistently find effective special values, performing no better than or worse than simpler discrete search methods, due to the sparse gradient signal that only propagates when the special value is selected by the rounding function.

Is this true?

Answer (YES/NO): YES